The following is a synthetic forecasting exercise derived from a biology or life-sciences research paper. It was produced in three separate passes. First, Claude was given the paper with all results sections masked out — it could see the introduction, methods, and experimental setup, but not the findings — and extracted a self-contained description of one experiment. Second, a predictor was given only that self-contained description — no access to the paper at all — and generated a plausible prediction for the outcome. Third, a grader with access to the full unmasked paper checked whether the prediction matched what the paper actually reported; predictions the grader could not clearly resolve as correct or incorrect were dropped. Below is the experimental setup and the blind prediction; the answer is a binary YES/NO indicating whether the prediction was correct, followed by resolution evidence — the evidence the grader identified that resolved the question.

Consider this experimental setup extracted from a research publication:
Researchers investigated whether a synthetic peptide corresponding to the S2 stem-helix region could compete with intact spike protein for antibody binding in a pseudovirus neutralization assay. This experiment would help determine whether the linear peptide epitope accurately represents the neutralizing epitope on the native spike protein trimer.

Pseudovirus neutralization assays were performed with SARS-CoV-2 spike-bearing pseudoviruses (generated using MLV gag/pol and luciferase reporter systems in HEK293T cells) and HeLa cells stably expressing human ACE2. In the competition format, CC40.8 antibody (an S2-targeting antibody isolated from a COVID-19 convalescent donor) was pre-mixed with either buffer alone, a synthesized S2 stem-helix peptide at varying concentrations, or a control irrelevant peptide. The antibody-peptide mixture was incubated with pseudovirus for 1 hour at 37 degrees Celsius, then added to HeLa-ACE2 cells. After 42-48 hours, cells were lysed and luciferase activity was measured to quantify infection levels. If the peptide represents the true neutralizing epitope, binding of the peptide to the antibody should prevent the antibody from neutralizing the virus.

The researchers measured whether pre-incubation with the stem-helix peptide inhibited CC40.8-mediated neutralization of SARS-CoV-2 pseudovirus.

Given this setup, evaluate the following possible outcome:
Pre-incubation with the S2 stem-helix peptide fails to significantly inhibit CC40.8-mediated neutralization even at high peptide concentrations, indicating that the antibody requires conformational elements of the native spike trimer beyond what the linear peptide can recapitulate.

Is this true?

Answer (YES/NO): NO